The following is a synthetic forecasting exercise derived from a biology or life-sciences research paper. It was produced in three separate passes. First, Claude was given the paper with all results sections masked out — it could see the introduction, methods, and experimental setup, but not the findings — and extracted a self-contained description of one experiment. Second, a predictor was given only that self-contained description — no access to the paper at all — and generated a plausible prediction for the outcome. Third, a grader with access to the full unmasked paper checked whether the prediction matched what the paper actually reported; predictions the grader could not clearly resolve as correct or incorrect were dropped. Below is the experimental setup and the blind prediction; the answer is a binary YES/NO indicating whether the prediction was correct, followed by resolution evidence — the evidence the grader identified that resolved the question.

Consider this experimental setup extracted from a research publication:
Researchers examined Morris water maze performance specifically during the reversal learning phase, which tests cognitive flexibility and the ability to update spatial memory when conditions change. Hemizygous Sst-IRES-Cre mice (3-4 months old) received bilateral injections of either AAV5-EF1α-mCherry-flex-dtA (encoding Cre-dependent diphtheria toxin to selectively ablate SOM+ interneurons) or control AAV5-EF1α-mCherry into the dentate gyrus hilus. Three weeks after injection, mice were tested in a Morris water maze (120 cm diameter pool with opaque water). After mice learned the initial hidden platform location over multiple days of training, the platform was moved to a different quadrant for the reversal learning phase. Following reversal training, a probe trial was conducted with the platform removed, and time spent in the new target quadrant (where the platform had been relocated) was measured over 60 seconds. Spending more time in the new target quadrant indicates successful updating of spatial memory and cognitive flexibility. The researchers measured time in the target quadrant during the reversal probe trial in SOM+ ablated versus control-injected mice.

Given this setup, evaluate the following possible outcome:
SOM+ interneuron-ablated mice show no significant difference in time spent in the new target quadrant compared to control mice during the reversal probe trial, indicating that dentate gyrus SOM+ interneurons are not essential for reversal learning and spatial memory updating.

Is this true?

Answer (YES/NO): YES